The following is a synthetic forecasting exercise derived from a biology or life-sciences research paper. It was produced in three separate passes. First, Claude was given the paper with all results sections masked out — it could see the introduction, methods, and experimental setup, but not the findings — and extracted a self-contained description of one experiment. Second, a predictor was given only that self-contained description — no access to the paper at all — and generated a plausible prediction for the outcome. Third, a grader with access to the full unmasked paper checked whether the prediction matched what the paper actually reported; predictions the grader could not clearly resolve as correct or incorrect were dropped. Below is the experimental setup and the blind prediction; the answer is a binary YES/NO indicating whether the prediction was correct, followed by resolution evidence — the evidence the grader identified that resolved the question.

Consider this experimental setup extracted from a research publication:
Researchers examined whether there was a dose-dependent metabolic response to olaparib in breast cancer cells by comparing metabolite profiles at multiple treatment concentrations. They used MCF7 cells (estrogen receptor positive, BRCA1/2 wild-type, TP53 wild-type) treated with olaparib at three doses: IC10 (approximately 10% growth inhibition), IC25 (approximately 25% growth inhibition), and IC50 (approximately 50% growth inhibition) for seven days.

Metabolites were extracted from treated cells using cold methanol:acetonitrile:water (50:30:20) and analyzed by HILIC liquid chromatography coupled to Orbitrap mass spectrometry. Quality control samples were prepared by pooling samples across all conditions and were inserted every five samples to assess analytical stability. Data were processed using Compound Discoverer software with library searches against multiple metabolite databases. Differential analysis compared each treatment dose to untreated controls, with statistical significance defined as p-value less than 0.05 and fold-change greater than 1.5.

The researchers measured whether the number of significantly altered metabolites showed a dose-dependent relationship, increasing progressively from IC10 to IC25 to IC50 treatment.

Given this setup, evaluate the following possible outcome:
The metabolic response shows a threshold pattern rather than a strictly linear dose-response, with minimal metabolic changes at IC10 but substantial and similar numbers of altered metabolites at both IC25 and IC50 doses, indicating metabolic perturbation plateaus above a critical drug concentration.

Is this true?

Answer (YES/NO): NO